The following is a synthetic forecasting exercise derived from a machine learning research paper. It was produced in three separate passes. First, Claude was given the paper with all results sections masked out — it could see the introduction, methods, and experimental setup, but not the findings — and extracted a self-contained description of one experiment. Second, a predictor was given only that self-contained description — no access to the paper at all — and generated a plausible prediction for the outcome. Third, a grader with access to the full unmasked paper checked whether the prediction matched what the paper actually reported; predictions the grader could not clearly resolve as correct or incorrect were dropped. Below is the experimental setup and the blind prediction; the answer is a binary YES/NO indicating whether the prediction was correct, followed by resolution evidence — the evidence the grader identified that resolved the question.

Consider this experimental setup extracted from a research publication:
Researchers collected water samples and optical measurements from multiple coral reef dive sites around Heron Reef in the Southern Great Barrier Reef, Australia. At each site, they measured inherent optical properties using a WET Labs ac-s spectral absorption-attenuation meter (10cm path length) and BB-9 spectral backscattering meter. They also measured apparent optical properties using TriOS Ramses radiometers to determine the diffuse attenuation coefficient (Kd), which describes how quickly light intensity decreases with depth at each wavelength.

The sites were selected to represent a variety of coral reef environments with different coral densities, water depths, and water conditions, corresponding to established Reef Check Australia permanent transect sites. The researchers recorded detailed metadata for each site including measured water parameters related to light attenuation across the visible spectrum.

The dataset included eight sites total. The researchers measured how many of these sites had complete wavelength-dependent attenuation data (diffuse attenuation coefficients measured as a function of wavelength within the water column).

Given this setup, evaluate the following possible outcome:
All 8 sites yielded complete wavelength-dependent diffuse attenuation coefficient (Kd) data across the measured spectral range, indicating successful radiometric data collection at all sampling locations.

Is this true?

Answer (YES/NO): NO